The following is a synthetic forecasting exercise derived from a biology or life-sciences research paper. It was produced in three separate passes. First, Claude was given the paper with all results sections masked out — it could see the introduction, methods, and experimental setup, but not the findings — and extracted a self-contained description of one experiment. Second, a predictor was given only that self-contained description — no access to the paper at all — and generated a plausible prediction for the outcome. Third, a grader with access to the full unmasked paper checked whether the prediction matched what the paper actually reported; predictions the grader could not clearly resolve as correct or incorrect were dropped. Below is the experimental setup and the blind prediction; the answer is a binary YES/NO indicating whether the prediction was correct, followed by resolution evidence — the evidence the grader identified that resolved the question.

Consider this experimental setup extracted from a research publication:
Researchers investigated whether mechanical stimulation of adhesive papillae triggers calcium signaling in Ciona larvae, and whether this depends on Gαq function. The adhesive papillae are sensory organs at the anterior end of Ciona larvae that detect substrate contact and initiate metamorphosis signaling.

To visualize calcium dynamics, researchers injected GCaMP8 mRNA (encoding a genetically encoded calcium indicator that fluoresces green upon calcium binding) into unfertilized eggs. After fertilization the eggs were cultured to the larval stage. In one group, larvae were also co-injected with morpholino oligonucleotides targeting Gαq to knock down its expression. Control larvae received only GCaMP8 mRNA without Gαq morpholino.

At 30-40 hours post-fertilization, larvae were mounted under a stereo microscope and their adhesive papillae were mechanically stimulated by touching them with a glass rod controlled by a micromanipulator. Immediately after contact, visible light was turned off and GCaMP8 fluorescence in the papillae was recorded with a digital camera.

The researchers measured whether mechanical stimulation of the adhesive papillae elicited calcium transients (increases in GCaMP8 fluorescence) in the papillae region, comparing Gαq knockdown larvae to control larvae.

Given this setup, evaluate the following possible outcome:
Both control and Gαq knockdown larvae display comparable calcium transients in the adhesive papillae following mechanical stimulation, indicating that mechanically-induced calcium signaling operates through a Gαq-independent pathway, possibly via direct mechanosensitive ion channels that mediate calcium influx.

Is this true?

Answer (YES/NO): NO